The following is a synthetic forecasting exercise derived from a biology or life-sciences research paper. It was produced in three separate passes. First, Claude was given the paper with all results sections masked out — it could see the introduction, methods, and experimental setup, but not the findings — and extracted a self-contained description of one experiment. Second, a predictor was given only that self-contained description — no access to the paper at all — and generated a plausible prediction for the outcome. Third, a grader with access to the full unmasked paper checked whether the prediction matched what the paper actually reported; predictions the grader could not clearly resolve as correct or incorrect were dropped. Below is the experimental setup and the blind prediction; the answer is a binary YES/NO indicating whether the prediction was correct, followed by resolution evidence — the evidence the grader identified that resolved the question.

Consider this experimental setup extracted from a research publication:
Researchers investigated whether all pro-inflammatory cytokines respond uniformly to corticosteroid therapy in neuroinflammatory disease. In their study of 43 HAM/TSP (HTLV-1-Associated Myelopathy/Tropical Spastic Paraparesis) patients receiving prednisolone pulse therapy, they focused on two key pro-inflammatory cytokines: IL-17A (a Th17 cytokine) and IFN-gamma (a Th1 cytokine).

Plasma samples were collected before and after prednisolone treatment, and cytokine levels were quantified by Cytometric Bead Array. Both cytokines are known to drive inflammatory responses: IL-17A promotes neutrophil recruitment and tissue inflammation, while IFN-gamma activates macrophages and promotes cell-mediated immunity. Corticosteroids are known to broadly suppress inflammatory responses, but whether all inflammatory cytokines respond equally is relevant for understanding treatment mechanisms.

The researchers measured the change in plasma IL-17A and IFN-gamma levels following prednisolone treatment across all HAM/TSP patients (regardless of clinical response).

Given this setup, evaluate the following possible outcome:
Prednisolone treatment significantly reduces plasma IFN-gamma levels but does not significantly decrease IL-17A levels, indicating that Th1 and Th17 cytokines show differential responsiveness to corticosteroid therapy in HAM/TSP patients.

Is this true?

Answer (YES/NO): NO